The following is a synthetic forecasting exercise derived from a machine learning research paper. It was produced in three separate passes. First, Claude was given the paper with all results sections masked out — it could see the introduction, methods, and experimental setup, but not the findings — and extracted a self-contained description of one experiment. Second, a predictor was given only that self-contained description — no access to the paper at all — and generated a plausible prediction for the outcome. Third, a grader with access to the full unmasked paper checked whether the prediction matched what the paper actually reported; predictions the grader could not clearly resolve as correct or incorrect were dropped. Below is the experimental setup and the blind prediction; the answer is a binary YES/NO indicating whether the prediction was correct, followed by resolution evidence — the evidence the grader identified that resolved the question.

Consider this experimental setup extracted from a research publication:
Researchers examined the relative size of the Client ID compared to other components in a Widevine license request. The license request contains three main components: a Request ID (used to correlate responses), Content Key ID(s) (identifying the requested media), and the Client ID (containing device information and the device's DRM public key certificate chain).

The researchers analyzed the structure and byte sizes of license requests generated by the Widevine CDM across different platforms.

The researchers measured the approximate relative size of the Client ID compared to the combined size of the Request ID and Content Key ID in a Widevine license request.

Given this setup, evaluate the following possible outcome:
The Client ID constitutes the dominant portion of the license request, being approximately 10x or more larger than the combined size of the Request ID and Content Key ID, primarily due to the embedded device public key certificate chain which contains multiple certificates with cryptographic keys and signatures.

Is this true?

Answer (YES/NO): YES